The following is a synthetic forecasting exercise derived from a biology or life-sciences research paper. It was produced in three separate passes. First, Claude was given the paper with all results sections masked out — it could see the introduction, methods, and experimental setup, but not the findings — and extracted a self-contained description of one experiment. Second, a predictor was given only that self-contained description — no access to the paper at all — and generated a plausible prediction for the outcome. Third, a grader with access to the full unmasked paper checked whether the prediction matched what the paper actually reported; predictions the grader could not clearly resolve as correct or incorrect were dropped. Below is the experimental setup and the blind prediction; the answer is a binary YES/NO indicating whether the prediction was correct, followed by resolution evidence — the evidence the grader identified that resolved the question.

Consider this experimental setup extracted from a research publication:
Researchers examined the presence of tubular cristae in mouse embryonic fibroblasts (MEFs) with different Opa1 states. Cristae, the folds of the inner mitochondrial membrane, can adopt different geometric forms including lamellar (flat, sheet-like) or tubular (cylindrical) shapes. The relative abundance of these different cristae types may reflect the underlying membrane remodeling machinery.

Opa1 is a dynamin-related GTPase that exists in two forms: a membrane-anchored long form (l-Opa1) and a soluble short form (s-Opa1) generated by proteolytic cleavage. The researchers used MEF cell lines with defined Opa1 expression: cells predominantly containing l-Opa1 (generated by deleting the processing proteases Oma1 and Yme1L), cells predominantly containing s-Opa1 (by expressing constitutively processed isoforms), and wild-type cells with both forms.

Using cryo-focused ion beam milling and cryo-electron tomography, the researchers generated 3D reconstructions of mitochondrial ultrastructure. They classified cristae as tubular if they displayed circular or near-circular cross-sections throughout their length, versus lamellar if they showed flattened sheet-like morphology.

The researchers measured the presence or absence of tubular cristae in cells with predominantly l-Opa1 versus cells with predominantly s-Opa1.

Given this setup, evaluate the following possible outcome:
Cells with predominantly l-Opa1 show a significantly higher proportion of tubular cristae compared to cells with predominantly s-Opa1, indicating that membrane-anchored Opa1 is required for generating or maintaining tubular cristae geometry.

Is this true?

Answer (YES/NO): NO